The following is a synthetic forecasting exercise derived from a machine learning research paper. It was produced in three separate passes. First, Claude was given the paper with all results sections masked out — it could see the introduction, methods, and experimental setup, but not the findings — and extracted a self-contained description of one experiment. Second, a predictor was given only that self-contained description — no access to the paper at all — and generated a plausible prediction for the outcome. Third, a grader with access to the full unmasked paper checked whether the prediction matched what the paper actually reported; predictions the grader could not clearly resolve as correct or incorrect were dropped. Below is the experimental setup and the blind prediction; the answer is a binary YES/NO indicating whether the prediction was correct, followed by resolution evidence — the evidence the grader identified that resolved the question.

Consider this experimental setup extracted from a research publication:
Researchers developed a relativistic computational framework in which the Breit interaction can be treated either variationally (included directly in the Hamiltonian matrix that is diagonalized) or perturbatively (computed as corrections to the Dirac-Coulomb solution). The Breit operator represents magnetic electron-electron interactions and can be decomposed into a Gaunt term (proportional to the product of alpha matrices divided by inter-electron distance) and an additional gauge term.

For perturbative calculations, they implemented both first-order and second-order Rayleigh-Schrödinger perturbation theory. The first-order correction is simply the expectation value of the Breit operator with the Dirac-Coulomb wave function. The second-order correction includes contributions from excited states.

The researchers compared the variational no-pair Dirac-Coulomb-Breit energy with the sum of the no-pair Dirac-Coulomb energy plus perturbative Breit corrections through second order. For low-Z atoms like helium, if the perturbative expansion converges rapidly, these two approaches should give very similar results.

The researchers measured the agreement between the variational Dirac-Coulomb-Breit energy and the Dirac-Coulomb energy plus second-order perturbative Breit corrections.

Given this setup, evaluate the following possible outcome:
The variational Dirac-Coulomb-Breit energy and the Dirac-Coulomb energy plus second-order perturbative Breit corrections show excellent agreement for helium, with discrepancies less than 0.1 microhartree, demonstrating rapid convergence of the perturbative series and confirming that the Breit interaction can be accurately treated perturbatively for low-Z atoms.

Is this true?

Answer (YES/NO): YES